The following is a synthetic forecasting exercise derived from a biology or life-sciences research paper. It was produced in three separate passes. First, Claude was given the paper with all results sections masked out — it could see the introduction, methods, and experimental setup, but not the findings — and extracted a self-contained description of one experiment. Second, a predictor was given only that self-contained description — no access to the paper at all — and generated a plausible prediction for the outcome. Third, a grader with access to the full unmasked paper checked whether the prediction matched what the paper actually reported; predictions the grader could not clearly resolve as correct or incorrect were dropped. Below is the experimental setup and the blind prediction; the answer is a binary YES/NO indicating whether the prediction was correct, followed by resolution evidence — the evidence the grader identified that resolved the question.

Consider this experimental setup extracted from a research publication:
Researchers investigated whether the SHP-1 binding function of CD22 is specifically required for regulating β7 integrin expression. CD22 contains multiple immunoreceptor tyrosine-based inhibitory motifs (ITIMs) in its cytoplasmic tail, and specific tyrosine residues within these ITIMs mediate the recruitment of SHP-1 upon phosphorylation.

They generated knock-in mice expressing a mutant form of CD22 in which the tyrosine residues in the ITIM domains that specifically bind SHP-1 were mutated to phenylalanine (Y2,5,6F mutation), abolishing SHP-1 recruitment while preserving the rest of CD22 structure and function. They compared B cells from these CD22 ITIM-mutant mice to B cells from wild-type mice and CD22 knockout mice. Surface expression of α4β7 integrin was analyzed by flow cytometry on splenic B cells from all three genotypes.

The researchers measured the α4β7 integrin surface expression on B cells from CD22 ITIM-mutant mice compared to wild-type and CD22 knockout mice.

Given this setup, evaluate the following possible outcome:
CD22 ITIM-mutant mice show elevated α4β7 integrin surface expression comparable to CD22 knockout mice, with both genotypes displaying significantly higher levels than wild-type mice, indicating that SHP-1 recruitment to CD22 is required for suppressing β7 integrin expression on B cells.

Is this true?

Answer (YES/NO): NO